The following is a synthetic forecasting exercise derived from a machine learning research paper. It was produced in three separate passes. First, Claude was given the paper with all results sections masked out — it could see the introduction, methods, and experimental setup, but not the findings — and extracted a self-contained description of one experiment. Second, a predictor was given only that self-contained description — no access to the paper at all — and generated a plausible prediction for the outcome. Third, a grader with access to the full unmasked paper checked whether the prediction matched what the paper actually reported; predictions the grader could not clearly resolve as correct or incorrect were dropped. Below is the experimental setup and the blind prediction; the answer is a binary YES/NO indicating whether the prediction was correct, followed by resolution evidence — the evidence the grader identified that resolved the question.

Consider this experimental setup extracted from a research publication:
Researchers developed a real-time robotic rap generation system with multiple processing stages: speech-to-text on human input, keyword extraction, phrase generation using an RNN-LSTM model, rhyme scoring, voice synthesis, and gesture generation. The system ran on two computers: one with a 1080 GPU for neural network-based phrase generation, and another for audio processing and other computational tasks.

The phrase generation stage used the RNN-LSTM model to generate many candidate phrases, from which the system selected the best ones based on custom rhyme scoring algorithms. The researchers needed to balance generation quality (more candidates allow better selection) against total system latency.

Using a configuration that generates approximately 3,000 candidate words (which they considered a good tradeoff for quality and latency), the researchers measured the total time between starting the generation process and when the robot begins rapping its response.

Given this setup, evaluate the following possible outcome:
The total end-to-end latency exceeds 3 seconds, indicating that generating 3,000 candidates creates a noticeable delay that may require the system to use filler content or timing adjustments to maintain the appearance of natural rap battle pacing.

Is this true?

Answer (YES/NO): YES